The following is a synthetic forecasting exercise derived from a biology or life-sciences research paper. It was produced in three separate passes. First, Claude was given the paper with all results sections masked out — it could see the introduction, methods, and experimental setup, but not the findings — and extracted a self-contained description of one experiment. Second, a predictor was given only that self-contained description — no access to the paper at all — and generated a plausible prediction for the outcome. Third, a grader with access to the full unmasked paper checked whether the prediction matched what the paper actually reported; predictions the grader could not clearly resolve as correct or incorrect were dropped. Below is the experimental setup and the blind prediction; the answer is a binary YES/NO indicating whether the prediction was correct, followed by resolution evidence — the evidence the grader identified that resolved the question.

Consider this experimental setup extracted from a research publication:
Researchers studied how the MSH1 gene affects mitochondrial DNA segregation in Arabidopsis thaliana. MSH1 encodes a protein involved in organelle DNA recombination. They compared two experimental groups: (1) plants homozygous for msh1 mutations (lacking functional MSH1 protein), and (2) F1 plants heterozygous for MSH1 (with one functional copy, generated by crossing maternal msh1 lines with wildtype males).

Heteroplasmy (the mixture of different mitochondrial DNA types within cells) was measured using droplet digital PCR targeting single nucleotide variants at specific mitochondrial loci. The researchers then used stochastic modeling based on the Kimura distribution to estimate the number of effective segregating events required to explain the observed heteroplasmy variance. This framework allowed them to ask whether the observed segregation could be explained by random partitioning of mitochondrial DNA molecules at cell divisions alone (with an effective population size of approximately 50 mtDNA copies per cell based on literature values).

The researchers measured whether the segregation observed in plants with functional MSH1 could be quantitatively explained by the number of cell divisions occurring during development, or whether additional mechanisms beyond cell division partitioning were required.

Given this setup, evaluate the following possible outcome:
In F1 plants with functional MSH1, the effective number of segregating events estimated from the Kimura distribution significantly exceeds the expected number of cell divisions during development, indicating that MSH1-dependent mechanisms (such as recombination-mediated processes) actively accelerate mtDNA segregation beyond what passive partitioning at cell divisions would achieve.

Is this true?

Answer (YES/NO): YES